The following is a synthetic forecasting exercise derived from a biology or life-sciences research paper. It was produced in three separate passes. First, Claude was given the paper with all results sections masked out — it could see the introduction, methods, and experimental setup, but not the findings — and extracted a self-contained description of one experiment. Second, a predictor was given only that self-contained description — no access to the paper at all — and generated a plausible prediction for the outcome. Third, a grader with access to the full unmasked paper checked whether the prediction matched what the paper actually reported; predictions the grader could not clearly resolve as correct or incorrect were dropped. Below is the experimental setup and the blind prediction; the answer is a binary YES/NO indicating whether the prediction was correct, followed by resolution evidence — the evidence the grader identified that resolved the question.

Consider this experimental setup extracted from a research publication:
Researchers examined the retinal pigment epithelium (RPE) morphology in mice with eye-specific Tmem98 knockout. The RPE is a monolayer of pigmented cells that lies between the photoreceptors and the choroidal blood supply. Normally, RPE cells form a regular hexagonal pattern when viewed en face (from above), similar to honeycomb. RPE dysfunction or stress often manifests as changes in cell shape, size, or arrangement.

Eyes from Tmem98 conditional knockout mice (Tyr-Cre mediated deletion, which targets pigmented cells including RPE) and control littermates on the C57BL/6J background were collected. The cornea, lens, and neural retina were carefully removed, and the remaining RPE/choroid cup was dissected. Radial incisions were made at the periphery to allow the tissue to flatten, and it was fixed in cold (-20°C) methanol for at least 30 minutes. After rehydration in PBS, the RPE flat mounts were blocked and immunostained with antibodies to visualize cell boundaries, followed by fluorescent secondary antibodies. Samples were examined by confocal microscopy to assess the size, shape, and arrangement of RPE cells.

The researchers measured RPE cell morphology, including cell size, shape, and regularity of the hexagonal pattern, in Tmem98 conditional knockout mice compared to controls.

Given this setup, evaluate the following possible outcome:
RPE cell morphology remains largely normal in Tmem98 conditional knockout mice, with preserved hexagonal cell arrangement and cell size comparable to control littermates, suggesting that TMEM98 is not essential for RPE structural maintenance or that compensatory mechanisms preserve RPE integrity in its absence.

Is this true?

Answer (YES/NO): NO